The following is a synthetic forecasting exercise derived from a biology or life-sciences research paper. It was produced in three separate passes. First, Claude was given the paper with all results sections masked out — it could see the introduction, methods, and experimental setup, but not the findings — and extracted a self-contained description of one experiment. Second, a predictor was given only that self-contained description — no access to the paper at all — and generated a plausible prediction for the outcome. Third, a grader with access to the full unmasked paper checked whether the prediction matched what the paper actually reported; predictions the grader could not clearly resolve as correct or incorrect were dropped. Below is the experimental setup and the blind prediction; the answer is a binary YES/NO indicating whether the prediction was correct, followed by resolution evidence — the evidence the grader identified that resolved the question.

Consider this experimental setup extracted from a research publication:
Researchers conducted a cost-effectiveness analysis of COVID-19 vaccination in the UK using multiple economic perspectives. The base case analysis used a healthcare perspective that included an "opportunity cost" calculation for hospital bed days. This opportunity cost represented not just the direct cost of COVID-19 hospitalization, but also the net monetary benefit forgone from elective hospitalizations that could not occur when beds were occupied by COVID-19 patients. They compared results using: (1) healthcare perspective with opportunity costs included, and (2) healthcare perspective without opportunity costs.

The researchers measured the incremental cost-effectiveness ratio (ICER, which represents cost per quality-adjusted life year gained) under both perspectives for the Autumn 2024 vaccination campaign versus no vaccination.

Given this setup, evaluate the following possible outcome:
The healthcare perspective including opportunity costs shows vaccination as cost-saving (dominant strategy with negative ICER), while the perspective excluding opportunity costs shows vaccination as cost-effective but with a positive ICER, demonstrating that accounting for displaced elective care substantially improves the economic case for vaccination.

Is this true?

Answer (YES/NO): NO